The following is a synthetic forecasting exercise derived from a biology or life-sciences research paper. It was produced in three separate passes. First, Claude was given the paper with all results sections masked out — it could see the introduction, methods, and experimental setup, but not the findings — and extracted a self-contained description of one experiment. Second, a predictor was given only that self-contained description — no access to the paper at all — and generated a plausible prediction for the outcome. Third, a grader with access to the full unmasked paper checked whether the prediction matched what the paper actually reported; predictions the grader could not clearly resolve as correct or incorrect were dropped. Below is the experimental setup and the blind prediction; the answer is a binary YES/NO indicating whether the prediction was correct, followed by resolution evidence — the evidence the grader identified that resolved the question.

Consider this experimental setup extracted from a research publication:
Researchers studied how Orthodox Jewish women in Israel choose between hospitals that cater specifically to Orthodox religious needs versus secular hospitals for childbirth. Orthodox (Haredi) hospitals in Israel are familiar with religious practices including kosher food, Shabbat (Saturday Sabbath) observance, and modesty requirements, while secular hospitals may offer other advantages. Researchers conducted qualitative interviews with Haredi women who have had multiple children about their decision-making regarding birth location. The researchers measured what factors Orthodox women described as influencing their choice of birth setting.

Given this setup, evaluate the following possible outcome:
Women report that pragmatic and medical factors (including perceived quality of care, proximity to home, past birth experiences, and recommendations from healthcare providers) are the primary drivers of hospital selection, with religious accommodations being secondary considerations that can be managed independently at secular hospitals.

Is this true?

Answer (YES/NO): NO